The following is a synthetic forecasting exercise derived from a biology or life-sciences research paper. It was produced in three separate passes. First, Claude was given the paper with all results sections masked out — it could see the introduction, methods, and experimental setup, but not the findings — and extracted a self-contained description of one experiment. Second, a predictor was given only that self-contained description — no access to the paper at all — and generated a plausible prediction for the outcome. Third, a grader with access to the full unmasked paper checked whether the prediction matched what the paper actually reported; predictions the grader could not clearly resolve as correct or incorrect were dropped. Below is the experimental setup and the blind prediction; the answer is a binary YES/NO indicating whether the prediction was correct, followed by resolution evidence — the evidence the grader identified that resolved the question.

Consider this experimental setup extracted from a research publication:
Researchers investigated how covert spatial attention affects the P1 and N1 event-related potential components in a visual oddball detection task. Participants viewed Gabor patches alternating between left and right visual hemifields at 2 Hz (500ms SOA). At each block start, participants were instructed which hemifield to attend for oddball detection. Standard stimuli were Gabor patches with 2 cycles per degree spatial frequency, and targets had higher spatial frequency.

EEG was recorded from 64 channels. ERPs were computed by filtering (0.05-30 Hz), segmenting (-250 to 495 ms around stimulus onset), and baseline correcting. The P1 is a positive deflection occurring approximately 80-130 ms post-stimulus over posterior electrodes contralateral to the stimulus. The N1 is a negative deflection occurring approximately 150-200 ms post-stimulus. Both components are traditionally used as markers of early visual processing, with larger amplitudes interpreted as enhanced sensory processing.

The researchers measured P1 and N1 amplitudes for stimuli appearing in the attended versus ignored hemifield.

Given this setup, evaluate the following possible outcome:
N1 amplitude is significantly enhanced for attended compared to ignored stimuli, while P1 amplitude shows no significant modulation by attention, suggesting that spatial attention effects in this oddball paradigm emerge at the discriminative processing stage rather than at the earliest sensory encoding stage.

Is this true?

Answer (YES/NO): NO